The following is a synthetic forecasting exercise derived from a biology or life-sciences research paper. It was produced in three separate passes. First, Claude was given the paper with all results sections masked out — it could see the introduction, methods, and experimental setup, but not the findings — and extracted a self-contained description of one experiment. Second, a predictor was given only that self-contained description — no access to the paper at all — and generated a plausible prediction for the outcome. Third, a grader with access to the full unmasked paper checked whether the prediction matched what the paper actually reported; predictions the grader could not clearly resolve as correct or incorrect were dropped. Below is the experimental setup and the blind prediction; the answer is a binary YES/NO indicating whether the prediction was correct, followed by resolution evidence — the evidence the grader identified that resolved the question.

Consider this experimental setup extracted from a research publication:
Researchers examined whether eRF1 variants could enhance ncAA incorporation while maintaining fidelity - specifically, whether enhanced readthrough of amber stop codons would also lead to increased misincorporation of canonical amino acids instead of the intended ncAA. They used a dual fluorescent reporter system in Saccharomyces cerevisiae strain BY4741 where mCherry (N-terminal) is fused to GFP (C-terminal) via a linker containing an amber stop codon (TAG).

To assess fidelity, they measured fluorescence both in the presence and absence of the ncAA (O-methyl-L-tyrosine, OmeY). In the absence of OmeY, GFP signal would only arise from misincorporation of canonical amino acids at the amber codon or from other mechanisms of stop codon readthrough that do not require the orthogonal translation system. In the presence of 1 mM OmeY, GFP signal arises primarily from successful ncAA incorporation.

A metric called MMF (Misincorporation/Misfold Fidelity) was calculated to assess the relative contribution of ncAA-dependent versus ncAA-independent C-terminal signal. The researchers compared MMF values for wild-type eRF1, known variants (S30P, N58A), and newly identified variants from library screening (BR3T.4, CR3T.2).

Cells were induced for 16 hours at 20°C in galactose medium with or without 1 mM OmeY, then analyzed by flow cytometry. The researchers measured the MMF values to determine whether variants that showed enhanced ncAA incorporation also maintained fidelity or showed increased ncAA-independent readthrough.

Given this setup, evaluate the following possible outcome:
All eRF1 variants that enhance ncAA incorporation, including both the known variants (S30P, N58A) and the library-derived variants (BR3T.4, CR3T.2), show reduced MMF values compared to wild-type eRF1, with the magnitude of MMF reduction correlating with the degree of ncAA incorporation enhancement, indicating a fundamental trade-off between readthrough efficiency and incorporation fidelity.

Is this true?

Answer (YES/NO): NO